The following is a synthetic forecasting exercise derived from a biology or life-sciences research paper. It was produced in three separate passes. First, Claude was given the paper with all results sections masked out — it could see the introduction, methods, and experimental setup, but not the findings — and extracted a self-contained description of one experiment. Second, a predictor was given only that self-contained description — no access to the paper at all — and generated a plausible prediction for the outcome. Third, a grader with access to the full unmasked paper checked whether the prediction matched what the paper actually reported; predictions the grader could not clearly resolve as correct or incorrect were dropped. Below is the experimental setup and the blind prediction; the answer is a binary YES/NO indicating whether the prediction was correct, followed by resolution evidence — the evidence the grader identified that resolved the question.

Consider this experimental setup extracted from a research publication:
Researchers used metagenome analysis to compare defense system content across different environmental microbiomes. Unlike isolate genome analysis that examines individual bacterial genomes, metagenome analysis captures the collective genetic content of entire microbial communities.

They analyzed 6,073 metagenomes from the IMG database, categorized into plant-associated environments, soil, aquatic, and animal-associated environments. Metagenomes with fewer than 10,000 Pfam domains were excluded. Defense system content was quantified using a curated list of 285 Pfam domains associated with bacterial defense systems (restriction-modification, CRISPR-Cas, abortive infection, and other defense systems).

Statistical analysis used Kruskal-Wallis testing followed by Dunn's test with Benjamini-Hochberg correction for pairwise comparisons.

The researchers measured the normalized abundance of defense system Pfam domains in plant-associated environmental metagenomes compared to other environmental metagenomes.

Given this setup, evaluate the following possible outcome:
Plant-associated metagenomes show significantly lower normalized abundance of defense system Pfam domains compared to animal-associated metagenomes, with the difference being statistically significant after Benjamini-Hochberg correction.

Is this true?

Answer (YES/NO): YES